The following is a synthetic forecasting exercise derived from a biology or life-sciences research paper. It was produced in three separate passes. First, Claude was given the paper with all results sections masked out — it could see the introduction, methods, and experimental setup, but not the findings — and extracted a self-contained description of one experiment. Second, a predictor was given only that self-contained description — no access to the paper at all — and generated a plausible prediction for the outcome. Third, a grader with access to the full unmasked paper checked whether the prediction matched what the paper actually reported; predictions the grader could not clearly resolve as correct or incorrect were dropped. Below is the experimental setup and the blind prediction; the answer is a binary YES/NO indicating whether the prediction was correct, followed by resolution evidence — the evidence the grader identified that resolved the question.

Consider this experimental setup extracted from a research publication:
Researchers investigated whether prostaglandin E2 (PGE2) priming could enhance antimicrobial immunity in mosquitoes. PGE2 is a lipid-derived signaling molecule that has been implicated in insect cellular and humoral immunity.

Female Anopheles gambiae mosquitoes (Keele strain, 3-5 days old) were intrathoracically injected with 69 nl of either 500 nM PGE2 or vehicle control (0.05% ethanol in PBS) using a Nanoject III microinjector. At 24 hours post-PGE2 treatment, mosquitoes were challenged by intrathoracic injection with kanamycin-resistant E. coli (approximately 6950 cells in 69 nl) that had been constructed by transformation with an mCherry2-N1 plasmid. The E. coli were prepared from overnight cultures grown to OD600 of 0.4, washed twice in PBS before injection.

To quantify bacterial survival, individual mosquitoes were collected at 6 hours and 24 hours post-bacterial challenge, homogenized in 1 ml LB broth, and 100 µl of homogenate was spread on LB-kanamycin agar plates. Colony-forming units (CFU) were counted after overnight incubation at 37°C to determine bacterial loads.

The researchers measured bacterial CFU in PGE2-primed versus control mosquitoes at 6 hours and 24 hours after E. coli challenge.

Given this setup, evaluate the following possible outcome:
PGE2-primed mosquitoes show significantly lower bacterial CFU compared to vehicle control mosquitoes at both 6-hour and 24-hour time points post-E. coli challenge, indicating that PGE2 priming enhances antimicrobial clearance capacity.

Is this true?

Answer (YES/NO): NO